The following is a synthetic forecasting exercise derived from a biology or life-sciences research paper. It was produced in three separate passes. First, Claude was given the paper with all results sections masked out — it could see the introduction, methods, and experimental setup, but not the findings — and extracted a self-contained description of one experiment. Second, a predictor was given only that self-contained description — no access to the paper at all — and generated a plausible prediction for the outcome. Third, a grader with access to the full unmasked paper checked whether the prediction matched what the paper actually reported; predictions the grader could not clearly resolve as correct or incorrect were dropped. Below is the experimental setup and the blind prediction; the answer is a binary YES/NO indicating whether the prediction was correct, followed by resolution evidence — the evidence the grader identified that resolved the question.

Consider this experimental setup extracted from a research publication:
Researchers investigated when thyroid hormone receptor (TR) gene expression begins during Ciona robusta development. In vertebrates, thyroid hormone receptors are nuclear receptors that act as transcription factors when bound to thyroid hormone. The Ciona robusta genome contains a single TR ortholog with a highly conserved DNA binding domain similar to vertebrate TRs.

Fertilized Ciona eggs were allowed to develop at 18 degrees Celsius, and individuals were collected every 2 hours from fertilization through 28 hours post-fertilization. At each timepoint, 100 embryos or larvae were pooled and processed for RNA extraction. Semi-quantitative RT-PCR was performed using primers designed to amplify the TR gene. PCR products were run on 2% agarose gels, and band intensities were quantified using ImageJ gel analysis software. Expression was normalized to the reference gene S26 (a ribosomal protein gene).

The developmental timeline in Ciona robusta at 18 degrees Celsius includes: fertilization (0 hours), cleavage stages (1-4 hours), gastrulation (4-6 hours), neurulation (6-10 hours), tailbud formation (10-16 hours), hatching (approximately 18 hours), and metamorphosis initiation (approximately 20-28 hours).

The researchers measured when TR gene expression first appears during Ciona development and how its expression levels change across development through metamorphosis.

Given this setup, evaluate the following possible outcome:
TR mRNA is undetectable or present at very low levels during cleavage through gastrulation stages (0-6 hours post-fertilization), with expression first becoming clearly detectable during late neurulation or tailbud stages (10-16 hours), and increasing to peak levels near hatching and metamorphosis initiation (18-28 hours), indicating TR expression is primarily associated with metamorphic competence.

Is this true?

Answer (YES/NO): NO